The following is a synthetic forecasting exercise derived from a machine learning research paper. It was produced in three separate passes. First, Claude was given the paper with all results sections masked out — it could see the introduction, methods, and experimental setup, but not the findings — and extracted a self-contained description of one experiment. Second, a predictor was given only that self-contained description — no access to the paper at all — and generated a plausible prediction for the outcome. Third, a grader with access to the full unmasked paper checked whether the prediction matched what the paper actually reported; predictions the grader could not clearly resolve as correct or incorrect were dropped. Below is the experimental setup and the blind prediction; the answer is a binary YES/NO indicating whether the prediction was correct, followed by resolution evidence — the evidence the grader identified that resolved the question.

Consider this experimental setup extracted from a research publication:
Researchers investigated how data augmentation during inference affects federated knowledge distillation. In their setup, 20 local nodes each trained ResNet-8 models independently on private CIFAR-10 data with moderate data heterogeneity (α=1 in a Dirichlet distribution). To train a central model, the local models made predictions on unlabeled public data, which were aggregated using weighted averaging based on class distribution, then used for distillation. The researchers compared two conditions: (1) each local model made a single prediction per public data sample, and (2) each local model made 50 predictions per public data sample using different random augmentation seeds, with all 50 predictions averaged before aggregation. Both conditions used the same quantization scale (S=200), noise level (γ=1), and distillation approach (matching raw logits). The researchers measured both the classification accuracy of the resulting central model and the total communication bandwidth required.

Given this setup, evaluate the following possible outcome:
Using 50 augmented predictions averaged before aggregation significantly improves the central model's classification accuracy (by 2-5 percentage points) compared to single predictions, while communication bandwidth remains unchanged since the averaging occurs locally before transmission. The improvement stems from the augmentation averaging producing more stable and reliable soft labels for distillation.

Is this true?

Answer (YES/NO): NO